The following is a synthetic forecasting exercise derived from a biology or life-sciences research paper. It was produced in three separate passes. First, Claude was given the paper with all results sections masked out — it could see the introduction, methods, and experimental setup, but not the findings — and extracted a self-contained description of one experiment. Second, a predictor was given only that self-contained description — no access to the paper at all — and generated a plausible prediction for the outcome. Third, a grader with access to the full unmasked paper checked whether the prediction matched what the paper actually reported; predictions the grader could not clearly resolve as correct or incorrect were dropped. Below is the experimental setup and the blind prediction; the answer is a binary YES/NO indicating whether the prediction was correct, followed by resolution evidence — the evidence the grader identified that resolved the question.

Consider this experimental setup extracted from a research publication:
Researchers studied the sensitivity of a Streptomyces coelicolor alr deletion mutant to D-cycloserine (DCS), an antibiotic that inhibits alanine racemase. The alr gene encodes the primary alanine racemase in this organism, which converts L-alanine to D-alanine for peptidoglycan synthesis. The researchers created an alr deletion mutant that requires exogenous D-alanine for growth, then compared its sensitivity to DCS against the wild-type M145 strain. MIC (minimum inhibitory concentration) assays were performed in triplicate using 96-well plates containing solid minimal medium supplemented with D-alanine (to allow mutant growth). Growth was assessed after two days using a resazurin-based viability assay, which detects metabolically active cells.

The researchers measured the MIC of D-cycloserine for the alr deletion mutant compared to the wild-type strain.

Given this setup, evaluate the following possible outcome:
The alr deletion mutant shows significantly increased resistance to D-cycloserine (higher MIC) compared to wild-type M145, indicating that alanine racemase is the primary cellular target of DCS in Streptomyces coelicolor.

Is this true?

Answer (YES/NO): NO